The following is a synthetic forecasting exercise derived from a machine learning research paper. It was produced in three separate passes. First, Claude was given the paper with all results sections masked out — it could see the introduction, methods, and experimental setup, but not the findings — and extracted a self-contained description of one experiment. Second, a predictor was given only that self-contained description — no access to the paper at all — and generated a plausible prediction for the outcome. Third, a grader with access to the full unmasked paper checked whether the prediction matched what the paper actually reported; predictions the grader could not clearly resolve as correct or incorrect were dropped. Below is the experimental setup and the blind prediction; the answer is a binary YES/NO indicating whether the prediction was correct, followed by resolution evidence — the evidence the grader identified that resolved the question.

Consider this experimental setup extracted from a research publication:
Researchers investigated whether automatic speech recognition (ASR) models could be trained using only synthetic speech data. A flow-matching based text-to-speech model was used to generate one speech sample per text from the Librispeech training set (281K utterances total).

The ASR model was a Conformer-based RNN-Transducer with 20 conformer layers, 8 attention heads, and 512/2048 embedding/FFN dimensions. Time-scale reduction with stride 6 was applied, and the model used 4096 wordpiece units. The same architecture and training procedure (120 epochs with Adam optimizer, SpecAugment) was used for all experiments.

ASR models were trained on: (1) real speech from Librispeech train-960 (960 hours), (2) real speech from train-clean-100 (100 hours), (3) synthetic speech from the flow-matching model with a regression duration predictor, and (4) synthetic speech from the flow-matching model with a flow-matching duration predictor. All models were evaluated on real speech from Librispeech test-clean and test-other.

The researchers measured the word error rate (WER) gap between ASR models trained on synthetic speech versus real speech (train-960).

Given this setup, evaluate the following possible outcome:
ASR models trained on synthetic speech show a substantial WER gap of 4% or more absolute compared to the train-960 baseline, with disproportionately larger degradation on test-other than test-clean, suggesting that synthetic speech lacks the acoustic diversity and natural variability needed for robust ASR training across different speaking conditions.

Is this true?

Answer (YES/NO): NO